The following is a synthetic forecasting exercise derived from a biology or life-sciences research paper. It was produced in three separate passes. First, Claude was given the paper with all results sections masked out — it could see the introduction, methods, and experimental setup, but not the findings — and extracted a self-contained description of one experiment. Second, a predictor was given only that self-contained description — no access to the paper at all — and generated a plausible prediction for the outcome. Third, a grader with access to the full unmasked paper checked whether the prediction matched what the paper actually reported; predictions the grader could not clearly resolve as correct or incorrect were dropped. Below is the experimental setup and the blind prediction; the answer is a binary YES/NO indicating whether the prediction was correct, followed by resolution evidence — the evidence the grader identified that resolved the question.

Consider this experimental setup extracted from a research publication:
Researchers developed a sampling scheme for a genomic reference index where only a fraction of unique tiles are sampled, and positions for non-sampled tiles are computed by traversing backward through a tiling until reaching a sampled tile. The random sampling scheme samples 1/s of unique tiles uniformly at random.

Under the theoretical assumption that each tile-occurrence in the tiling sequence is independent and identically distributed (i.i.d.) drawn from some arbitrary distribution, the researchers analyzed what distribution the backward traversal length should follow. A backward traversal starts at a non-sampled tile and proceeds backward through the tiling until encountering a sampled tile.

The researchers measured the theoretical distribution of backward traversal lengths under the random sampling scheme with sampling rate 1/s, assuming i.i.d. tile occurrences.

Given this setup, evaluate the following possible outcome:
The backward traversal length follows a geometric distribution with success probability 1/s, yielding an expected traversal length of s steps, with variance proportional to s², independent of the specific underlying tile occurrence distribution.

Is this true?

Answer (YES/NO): YES